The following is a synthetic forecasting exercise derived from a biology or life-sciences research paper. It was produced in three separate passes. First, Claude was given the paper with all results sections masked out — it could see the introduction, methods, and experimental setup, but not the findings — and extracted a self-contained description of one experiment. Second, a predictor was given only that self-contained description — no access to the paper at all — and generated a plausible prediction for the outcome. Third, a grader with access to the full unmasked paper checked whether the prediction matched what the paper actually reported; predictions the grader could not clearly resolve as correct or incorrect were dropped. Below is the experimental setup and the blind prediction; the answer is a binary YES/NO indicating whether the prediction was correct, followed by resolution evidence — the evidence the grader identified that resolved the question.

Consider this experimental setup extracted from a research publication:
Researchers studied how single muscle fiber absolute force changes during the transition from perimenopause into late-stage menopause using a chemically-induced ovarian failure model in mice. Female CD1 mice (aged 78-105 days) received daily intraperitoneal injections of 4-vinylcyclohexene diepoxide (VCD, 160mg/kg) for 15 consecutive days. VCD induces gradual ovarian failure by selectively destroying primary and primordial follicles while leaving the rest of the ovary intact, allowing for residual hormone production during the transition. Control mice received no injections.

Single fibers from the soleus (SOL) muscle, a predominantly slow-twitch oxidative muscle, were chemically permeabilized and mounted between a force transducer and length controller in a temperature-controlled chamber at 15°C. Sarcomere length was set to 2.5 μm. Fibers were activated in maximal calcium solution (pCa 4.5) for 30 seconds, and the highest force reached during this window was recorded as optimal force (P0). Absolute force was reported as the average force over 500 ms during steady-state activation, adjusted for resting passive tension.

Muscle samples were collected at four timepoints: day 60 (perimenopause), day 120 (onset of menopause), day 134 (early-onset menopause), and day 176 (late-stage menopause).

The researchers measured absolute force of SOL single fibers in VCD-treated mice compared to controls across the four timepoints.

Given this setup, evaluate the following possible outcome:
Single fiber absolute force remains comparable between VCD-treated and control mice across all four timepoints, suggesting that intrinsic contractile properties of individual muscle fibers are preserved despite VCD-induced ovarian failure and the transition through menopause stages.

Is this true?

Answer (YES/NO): NO